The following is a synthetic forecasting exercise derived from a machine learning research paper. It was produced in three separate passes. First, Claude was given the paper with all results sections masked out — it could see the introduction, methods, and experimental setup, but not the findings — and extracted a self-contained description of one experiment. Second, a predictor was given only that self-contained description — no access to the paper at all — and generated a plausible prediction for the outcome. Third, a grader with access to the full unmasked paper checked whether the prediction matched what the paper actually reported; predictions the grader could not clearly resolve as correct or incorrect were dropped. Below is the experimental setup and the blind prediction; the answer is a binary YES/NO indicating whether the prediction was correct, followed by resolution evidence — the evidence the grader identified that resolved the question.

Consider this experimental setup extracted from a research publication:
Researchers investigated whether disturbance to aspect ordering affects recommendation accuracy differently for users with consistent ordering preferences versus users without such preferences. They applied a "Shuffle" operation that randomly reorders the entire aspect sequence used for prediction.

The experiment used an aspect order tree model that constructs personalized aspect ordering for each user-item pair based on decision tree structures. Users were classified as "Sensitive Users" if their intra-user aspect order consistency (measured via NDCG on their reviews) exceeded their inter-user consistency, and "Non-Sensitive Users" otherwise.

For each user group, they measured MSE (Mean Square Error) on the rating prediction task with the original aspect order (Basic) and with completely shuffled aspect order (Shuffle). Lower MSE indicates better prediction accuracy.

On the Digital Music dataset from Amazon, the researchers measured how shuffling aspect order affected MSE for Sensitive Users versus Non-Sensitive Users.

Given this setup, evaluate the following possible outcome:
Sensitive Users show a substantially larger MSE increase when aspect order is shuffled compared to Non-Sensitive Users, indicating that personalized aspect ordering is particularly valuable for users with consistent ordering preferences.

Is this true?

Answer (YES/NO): YES